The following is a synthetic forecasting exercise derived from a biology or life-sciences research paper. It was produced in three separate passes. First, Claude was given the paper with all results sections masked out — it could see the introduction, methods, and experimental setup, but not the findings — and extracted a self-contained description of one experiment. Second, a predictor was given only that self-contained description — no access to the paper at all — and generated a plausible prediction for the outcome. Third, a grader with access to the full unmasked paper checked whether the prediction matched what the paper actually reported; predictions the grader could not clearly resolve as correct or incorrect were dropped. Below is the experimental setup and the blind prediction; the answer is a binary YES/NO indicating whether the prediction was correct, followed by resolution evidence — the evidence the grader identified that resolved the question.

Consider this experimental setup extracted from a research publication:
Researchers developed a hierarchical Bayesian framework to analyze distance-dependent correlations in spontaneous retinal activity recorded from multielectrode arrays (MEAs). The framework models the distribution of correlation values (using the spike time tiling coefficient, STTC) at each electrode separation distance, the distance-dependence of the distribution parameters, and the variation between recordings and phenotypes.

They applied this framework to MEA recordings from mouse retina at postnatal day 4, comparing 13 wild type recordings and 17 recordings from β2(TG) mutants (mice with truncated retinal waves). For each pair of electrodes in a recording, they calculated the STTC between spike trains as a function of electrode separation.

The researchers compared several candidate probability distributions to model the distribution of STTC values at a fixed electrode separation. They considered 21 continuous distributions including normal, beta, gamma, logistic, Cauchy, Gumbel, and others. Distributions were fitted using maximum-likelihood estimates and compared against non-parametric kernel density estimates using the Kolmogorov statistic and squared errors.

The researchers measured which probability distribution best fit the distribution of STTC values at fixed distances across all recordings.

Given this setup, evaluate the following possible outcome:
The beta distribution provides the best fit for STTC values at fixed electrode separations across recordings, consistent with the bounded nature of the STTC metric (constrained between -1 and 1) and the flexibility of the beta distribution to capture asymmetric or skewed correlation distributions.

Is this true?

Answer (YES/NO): NO